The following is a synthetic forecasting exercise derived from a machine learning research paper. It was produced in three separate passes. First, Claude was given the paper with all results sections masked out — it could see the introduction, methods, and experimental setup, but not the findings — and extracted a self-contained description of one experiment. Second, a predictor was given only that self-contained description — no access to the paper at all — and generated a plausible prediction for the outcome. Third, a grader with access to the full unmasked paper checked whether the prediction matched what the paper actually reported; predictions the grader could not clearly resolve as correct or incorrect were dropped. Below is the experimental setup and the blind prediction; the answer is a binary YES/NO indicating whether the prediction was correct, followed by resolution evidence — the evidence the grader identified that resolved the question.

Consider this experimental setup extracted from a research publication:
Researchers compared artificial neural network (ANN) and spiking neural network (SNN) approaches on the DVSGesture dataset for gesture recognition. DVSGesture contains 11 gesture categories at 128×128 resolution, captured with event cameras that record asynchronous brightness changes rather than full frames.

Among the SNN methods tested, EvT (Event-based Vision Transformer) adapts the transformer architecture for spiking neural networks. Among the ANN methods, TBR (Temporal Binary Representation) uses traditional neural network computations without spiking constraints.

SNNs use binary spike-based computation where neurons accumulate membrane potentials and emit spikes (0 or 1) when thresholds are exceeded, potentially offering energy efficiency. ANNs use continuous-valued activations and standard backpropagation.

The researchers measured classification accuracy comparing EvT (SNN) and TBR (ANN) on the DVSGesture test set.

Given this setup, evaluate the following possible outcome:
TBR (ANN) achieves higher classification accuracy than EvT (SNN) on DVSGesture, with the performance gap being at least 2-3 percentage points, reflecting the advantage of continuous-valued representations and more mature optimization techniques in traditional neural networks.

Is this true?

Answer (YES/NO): NO